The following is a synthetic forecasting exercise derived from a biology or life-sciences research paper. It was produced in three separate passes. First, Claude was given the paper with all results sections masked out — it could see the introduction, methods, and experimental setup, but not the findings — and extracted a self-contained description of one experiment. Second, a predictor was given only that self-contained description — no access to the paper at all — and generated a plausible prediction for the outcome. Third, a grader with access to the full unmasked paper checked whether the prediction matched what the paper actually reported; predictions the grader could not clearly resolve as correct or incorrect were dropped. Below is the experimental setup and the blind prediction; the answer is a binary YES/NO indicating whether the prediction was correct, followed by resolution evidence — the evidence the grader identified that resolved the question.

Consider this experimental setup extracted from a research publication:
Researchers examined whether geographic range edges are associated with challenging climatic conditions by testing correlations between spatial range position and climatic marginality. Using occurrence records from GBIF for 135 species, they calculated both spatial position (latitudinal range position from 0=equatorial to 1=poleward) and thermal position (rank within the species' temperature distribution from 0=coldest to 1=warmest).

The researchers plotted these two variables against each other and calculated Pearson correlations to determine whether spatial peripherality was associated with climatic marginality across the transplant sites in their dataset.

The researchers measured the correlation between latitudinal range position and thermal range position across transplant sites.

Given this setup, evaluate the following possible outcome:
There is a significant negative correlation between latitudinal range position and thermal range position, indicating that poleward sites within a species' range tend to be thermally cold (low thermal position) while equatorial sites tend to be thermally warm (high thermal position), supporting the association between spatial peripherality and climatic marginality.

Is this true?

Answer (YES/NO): NO